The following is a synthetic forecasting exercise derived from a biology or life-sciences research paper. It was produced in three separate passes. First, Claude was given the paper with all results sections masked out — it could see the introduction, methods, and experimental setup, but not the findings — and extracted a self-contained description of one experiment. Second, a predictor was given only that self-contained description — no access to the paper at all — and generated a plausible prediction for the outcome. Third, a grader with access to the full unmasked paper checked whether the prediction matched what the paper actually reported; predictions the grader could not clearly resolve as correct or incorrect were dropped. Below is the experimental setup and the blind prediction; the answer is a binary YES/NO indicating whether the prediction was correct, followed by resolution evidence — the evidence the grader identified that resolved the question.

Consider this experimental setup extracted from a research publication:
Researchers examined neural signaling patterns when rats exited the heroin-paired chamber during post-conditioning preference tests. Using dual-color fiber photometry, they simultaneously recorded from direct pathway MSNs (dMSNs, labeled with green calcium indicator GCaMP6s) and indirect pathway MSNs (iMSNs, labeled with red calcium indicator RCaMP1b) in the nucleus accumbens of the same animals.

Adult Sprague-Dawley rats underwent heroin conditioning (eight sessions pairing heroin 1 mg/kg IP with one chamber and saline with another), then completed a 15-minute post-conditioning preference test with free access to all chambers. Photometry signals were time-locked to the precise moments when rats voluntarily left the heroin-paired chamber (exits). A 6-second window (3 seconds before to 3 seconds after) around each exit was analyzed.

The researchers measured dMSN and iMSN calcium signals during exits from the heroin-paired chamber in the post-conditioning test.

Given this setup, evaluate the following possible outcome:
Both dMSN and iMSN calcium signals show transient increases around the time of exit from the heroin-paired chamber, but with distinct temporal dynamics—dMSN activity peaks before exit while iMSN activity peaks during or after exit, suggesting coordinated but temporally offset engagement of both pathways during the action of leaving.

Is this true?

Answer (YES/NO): NO